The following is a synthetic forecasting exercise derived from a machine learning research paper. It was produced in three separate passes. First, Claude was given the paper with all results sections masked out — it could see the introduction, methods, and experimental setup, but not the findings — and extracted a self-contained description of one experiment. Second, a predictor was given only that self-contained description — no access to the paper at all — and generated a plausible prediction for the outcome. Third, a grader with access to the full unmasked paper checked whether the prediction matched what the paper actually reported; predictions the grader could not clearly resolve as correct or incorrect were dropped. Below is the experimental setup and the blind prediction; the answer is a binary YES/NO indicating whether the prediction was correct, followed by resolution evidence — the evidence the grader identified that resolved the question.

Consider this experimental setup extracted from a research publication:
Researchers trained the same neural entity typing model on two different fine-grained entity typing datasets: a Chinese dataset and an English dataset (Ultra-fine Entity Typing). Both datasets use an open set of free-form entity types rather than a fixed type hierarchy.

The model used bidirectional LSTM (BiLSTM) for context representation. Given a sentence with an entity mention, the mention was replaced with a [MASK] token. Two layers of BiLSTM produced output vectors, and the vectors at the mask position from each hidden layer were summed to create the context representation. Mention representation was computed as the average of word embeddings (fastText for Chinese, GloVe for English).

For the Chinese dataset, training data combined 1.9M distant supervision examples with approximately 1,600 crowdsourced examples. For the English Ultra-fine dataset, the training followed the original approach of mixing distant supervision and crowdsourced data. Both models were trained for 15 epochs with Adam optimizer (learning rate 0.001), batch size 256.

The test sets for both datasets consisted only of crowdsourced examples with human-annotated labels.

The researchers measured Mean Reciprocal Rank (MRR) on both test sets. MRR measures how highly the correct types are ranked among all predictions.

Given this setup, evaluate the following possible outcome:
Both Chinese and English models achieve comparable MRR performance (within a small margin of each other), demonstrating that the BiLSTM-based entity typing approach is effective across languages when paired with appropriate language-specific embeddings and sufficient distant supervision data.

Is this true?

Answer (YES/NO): NO